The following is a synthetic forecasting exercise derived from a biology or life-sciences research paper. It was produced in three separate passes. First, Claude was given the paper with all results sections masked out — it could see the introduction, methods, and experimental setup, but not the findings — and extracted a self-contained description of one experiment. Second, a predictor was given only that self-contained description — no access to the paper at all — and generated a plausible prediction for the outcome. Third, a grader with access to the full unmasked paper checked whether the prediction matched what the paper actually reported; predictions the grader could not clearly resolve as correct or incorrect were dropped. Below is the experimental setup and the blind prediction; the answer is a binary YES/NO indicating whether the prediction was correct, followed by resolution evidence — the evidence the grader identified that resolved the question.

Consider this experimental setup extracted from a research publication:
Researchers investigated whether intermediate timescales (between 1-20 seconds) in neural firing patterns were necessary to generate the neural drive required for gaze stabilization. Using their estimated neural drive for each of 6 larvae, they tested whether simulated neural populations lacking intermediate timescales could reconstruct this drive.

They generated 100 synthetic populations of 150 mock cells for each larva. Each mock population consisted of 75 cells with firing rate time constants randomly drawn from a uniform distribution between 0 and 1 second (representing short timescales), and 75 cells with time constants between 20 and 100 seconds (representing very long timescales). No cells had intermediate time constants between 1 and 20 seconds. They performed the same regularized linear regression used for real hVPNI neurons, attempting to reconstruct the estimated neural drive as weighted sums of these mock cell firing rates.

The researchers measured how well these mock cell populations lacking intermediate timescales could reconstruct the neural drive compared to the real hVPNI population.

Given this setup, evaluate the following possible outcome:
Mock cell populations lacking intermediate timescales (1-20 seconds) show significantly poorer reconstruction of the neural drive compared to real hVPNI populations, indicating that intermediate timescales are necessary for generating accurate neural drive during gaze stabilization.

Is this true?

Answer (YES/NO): YES